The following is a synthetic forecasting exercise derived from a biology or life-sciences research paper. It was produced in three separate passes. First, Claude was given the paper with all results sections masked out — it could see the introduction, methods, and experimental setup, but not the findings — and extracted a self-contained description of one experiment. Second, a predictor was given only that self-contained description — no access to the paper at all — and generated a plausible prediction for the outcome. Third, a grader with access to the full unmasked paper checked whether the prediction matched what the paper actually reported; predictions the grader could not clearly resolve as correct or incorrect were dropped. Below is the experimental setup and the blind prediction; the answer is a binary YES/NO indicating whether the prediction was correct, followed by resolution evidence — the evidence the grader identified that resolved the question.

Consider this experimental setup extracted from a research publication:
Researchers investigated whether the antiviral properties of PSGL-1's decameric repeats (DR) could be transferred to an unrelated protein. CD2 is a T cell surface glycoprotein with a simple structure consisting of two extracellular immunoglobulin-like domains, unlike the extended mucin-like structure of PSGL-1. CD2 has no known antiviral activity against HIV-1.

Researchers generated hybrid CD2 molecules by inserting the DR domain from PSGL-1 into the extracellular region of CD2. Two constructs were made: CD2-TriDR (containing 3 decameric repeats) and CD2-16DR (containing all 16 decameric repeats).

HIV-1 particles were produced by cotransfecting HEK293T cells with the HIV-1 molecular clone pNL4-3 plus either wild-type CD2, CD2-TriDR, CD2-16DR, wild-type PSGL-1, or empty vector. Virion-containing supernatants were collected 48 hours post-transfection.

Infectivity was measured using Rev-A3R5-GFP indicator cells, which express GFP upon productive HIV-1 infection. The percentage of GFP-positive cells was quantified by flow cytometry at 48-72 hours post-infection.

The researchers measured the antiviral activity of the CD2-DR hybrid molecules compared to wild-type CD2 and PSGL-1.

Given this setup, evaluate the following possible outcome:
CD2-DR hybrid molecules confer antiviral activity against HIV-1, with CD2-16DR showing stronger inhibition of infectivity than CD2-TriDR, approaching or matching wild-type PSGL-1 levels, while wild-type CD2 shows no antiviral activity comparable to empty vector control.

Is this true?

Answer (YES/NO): NO